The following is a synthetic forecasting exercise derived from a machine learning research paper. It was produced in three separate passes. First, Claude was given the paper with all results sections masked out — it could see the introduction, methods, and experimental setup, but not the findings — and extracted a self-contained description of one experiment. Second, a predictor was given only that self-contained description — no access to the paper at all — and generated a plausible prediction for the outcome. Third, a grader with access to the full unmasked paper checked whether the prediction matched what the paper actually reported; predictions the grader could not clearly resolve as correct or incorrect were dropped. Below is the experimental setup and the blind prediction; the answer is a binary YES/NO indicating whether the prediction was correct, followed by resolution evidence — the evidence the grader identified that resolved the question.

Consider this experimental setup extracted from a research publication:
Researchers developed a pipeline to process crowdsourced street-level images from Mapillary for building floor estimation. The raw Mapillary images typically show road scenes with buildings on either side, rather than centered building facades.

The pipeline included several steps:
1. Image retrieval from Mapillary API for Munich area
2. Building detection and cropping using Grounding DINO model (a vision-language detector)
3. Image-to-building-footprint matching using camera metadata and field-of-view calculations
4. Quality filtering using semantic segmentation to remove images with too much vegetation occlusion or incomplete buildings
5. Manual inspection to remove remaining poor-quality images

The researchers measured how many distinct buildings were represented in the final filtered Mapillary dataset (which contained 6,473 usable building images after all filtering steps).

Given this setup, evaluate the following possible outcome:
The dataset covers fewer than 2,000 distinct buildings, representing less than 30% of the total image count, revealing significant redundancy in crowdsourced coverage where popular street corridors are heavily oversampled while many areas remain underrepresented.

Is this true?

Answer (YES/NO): NO